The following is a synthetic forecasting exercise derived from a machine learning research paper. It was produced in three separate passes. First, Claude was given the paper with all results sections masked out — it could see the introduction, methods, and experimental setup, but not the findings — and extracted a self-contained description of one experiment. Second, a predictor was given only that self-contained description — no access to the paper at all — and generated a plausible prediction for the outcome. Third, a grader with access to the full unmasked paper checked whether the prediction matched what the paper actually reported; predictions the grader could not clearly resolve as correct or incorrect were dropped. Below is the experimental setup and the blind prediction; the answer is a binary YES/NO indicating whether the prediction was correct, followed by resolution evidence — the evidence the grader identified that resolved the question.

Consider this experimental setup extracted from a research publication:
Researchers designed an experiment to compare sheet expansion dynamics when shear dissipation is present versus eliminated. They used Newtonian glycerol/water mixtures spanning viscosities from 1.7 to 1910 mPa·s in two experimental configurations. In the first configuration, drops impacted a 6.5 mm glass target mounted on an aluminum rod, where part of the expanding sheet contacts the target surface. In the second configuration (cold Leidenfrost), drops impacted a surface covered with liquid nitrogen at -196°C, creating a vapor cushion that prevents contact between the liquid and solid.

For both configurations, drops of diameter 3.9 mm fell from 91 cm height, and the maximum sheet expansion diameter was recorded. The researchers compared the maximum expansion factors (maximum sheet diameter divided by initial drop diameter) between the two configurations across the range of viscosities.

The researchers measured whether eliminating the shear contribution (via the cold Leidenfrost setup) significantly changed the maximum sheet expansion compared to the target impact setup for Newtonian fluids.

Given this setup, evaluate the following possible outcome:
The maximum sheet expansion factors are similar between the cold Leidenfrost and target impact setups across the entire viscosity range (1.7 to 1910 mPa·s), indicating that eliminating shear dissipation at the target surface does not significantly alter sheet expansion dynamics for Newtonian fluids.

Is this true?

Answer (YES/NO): NO